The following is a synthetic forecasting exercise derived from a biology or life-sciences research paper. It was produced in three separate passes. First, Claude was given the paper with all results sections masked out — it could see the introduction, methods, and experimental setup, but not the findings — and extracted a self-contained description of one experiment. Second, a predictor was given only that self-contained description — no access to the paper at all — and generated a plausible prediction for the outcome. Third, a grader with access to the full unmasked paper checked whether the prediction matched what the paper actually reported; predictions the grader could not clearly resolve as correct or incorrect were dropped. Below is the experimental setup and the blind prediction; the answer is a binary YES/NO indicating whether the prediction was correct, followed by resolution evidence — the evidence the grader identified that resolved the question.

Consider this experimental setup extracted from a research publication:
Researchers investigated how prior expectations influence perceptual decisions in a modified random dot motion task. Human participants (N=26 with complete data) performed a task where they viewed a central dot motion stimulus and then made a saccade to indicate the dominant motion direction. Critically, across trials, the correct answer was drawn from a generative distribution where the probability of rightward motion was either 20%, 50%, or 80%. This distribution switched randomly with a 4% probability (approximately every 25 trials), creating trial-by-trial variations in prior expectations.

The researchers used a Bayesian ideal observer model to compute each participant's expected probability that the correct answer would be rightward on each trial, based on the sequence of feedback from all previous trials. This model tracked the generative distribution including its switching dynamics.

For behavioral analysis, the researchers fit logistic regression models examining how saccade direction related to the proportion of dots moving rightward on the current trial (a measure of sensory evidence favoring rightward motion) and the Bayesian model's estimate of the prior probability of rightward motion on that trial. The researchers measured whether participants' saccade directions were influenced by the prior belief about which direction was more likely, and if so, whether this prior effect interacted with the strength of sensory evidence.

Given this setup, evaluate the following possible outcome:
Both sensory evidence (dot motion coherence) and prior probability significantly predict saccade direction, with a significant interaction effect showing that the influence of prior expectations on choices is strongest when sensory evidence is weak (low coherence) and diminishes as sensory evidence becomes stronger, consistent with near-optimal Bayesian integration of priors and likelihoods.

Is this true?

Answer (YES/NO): YES